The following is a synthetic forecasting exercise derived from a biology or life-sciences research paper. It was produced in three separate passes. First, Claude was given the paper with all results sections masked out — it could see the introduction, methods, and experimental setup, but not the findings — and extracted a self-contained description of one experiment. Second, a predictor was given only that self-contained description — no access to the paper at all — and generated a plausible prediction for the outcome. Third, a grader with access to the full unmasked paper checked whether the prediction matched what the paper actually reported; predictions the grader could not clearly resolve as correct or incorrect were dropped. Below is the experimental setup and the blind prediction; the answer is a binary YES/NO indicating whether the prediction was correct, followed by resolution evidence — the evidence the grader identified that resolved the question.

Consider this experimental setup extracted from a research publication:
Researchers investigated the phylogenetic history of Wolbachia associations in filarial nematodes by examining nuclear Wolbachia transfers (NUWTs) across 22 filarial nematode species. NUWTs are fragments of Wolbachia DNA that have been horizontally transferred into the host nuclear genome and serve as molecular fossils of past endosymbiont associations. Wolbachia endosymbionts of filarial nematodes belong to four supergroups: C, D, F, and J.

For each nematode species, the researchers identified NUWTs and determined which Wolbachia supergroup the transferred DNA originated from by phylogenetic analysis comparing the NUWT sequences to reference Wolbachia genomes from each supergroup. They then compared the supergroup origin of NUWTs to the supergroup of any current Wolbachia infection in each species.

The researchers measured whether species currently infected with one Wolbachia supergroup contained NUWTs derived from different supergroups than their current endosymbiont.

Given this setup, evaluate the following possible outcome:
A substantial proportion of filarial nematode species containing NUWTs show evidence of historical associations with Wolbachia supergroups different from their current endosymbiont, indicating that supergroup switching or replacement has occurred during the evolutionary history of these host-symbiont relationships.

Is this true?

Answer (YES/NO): YES